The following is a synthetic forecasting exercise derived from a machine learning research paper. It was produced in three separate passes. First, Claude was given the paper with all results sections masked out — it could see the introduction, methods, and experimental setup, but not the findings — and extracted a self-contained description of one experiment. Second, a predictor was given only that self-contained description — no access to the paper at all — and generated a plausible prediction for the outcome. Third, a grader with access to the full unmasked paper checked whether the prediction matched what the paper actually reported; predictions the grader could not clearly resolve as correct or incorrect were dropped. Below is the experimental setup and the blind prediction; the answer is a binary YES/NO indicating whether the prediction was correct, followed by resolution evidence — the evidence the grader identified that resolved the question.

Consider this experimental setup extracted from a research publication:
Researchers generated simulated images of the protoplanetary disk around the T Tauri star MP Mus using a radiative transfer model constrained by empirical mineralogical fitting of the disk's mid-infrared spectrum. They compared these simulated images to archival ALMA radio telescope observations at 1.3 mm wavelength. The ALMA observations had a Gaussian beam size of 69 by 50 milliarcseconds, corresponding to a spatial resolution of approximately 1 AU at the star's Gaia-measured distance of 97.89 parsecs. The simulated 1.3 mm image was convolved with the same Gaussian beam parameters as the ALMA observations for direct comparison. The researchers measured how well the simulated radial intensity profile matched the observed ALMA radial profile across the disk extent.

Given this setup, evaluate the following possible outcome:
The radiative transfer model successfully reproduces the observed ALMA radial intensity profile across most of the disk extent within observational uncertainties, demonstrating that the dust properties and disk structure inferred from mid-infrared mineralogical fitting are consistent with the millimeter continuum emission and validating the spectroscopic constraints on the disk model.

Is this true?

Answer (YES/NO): NO